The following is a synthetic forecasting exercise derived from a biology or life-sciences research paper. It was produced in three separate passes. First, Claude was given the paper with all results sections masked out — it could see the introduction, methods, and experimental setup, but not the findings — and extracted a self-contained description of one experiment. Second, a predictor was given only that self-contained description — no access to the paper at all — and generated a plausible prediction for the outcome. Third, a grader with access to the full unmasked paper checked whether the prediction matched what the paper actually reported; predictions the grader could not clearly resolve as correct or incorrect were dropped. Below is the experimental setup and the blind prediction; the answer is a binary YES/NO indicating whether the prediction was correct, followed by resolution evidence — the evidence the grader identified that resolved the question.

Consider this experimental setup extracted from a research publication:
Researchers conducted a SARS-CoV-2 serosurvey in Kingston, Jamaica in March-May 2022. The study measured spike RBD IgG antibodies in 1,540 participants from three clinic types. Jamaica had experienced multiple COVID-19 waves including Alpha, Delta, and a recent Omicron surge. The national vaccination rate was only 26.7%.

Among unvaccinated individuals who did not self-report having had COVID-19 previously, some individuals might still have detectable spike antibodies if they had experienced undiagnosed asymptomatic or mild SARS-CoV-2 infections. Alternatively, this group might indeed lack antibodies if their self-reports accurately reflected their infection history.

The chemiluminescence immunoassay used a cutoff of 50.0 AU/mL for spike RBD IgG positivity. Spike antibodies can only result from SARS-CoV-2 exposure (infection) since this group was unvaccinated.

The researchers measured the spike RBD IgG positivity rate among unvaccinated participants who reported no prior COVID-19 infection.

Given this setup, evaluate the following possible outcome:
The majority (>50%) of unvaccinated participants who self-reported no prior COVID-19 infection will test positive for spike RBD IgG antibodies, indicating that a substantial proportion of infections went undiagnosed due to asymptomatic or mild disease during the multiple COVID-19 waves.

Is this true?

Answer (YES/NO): YES